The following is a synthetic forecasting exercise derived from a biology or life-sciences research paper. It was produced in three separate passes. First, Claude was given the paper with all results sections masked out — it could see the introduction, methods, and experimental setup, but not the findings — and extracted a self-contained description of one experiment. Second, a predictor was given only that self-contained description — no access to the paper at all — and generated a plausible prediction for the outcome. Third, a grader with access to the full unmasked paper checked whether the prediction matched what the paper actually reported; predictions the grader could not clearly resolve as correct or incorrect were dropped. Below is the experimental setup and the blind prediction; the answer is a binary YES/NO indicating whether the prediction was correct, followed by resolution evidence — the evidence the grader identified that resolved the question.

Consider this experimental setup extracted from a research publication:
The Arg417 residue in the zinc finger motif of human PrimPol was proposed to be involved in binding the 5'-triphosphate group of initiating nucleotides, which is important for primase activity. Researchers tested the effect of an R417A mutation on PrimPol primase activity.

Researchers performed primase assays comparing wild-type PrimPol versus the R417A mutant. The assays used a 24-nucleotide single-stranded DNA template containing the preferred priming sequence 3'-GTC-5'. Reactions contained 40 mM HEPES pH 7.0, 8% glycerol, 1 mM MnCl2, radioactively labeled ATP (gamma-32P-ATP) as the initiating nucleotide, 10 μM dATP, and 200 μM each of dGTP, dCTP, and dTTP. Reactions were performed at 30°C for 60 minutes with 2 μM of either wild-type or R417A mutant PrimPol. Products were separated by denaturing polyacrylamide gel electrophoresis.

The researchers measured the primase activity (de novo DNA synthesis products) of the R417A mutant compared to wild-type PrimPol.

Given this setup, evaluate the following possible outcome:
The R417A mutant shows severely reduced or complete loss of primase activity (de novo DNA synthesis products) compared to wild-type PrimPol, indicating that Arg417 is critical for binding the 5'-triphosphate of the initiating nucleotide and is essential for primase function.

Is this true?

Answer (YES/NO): YES